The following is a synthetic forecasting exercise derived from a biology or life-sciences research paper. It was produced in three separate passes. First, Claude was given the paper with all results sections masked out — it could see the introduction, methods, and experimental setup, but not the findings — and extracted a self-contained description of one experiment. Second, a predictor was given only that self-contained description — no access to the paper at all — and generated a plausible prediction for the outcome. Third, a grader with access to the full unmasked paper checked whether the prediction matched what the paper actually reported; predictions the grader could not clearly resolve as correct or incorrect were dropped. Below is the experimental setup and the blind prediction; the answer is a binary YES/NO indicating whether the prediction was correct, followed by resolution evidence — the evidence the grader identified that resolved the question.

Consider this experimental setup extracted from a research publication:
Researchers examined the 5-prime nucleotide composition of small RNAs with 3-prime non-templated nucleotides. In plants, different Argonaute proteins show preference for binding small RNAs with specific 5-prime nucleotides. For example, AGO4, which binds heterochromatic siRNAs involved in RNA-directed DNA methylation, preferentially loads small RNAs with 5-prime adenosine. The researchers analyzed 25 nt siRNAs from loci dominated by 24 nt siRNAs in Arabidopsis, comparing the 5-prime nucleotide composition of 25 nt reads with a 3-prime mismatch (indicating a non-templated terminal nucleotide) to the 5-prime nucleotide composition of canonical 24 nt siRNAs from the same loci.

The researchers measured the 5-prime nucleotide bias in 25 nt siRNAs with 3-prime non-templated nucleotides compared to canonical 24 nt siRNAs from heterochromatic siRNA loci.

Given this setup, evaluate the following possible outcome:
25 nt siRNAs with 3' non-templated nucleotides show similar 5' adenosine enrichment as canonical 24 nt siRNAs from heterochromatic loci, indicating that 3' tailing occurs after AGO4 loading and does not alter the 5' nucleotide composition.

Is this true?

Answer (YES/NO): YES